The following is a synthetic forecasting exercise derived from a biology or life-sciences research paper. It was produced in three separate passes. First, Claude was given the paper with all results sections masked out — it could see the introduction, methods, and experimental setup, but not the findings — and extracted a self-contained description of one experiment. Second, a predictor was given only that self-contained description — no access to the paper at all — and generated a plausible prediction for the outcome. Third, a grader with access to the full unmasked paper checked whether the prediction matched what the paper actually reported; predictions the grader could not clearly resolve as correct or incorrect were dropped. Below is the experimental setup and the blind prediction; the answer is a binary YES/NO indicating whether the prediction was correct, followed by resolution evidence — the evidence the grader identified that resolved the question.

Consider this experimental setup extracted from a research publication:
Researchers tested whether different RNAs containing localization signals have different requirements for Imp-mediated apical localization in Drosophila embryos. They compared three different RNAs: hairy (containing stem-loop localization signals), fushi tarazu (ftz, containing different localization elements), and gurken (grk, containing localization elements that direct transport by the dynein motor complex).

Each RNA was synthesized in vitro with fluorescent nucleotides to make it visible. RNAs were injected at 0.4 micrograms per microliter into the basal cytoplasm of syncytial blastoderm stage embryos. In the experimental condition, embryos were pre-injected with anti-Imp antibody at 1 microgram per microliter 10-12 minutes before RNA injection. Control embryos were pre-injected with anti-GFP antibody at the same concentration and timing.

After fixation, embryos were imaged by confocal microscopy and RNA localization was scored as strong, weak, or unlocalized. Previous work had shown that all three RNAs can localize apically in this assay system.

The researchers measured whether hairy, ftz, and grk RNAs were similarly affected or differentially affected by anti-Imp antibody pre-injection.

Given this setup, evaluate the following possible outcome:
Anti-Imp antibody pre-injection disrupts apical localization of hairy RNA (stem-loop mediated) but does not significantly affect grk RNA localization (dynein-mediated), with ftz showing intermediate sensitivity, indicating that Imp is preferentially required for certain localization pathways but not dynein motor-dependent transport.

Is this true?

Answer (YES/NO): NO